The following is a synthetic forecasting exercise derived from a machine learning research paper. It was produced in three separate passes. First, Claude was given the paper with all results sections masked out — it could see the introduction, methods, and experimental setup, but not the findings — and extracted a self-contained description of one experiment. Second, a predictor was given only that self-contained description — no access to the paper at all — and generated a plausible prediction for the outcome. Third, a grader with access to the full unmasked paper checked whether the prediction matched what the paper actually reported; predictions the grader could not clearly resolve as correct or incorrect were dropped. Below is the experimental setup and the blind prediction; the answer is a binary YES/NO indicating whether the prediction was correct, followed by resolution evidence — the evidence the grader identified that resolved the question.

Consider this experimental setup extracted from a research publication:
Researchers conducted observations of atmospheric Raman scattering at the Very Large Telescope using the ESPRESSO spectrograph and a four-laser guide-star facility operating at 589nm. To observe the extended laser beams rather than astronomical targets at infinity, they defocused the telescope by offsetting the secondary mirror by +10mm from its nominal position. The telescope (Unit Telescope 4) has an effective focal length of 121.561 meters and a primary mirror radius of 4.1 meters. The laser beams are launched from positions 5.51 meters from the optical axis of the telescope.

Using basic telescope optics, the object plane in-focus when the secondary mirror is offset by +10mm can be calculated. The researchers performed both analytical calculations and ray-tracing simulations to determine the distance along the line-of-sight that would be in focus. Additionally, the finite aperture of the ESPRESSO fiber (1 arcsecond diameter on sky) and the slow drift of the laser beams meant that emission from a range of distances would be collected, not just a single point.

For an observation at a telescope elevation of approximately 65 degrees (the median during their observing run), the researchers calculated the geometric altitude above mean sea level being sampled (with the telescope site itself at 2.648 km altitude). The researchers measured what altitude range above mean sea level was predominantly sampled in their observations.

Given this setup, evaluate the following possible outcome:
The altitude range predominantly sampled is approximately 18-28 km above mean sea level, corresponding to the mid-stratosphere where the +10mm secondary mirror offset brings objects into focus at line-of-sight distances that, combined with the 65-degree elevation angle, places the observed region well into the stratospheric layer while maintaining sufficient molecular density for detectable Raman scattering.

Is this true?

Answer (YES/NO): NO